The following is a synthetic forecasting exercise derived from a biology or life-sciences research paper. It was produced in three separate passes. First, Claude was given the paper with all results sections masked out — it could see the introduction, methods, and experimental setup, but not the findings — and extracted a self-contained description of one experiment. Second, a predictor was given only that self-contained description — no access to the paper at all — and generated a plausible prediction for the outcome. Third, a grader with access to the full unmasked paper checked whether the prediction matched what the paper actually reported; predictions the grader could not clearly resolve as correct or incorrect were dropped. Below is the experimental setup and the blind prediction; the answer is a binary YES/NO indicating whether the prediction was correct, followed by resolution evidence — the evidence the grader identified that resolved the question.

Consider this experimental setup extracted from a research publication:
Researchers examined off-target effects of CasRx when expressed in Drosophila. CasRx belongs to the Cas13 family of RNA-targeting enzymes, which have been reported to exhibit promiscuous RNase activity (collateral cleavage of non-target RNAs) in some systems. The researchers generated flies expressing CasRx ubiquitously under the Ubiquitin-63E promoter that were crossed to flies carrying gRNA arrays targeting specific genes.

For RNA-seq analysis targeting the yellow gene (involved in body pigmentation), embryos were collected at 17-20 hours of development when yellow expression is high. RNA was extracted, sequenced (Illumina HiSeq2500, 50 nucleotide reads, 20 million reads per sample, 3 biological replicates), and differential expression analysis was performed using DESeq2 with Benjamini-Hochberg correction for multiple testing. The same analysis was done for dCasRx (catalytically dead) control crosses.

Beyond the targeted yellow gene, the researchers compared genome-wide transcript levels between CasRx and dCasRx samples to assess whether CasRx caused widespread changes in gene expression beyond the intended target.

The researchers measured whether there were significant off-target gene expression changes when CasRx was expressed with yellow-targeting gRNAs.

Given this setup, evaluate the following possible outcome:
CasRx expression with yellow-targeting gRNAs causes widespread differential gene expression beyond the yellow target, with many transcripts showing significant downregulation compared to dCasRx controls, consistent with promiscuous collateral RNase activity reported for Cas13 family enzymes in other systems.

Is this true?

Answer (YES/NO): NO